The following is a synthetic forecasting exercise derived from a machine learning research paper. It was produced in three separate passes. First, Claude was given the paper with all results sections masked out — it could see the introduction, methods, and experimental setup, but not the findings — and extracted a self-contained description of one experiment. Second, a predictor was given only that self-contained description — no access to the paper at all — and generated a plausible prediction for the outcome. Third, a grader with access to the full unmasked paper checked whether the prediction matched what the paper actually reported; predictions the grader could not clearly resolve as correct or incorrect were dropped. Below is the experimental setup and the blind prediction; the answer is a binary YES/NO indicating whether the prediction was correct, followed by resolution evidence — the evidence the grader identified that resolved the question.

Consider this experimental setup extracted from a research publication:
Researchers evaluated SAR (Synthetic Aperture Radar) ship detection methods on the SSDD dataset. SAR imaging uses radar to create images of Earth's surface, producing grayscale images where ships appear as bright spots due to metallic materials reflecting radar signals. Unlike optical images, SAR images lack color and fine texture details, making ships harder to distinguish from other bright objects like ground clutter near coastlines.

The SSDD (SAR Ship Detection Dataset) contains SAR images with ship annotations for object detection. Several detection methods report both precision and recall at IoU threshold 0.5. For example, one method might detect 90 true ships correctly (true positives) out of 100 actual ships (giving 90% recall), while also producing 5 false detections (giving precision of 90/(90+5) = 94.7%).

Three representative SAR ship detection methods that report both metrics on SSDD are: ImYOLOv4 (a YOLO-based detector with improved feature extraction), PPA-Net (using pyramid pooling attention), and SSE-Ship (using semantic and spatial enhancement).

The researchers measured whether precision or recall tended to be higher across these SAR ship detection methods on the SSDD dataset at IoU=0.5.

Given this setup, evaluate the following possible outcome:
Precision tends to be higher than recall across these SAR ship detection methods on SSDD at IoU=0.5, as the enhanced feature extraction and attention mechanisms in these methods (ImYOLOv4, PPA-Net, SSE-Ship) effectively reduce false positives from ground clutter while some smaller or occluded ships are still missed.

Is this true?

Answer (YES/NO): YES